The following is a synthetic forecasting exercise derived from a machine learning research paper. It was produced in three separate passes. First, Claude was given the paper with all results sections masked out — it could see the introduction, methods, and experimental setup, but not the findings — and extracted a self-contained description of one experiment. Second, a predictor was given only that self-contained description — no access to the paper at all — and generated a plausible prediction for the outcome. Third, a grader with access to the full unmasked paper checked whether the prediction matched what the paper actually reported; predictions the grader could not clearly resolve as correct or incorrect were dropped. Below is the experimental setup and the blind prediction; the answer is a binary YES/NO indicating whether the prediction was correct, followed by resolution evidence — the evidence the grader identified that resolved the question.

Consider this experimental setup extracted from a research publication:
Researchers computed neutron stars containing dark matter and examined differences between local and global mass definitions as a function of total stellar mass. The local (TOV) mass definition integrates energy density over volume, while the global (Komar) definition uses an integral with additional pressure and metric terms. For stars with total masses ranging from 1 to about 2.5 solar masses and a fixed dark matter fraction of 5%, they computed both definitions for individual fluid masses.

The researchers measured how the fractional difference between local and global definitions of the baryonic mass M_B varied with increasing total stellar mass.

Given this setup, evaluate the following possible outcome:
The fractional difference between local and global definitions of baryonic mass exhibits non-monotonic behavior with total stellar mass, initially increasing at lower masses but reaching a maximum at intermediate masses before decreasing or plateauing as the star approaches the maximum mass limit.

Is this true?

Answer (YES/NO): NO